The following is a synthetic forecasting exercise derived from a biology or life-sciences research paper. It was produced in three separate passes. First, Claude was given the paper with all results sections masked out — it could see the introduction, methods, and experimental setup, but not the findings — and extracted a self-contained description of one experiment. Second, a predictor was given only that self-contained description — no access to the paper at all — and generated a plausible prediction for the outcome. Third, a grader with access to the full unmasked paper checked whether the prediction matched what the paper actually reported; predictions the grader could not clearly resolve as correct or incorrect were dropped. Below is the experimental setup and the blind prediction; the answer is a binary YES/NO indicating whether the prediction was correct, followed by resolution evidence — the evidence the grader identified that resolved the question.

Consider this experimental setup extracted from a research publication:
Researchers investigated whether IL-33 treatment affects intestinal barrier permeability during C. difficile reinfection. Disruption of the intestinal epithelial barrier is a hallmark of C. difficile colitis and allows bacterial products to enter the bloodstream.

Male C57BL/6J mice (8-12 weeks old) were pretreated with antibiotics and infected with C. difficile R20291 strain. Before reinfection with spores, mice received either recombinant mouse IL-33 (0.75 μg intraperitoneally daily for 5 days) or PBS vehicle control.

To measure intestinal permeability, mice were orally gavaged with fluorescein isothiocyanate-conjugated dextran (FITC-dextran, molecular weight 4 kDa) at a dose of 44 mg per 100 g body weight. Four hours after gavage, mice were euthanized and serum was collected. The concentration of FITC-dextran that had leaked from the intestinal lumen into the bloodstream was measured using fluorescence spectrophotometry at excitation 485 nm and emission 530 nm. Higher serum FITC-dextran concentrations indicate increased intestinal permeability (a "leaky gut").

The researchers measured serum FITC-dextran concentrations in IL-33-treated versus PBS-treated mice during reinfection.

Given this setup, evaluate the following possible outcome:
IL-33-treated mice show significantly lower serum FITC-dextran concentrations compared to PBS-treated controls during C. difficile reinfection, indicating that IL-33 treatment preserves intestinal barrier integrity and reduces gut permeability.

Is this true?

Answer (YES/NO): YES